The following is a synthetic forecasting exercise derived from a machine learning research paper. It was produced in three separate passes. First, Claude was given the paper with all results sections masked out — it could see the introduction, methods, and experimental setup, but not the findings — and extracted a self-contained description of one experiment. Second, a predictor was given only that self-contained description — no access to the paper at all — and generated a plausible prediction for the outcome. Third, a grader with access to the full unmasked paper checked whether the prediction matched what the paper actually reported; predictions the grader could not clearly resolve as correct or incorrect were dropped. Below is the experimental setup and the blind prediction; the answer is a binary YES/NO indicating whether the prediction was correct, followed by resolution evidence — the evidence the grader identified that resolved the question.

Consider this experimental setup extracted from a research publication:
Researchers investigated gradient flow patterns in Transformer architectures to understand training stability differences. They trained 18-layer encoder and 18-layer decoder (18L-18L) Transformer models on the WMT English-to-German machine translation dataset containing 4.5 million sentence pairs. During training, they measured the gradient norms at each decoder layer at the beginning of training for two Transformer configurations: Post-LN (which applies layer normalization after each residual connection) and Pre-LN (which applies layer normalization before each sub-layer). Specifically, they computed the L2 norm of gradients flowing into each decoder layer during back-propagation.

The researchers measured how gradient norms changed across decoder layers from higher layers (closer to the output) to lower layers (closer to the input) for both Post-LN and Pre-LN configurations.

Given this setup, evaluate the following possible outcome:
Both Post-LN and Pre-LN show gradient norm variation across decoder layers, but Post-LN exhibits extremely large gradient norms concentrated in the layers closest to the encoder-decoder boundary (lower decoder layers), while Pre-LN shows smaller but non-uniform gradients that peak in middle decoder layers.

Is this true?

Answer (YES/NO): NO